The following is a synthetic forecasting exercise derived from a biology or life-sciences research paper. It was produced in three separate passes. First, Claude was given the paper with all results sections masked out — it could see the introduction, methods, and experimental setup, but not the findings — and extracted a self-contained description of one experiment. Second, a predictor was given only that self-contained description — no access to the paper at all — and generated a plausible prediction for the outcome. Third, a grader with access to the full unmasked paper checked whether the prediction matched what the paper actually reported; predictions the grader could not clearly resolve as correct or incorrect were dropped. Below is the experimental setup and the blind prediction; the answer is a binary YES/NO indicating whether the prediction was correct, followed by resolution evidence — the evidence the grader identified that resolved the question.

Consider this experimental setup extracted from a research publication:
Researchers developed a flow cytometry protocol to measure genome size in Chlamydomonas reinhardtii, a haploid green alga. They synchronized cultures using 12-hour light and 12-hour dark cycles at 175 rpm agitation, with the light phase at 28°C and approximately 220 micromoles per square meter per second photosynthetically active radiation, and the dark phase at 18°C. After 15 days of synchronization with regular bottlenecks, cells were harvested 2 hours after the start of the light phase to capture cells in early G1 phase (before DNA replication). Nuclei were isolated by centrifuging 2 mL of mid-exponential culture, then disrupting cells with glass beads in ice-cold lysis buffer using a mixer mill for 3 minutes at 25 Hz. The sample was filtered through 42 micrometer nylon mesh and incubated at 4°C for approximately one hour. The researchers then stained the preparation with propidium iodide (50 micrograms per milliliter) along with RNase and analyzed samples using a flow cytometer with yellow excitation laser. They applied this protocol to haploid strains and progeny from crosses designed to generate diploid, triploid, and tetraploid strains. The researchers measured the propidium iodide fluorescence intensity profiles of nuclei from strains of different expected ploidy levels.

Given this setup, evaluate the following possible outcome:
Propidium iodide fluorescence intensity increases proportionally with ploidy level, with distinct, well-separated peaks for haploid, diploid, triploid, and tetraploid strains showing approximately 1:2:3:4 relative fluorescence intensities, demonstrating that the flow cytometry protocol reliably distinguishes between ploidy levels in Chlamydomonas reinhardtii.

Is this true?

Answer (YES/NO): YES